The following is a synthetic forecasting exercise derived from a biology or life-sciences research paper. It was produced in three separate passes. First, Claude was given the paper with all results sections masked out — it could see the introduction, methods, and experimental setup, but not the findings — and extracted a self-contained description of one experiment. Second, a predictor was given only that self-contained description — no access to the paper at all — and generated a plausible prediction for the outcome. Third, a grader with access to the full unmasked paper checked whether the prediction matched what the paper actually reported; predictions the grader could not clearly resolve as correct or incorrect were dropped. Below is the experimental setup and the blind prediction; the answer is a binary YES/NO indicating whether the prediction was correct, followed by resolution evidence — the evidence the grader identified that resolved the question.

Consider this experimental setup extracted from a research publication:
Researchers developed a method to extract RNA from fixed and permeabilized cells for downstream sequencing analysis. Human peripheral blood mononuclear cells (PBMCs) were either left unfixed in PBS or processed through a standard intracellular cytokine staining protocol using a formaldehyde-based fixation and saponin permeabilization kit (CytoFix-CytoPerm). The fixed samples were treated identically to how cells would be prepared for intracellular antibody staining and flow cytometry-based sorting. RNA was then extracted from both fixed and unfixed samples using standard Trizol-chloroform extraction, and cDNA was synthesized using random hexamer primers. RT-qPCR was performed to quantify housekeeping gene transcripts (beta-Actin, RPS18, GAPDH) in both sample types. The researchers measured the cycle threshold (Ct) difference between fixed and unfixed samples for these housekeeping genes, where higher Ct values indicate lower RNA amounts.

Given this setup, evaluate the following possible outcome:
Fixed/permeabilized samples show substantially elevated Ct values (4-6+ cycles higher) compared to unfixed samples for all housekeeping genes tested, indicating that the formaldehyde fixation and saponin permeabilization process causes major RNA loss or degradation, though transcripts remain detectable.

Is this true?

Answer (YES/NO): YES